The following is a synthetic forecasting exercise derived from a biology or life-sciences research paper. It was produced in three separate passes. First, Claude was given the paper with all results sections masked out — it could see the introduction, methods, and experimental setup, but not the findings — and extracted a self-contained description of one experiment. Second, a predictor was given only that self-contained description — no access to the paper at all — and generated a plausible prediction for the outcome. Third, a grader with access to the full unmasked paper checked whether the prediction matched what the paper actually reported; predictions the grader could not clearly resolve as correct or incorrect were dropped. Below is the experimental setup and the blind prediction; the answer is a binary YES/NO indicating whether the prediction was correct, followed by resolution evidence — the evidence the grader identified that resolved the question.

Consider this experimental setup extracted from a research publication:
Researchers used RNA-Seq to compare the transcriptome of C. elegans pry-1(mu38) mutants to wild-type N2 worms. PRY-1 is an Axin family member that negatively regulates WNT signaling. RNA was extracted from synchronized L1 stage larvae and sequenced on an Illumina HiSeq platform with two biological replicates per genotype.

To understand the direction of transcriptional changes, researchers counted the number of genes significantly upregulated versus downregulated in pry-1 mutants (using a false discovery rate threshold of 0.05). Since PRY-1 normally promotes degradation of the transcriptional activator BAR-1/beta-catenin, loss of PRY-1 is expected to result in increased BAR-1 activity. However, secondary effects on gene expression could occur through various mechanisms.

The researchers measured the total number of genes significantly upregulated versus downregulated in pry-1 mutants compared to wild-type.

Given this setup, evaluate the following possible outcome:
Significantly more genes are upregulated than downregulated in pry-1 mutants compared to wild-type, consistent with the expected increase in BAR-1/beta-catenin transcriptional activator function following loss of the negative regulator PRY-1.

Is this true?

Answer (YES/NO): NO